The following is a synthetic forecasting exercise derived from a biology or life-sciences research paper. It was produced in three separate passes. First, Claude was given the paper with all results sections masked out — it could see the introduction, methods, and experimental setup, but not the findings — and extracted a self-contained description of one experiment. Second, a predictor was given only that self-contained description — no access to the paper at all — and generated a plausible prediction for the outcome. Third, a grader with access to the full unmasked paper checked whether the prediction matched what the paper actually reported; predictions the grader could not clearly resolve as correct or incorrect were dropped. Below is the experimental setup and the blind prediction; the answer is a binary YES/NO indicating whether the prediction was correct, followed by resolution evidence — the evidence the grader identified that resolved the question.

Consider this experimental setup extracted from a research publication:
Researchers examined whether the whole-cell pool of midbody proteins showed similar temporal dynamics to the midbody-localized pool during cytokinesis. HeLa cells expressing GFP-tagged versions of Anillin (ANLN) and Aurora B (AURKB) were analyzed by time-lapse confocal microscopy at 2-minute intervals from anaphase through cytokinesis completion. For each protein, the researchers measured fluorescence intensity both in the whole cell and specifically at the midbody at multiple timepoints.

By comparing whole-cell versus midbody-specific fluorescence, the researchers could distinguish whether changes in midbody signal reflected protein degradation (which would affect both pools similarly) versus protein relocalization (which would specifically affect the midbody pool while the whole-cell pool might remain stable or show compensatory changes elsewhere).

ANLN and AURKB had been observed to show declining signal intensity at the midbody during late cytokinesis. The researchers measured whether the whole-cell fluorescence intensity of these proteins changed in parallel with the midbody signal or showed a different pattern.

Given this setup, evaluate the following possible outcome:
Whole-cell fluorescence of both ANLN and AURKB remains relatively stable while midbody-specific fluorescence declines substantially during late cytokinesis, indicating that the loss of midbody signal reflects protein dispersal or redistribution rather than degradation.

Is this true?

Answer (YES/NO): NO